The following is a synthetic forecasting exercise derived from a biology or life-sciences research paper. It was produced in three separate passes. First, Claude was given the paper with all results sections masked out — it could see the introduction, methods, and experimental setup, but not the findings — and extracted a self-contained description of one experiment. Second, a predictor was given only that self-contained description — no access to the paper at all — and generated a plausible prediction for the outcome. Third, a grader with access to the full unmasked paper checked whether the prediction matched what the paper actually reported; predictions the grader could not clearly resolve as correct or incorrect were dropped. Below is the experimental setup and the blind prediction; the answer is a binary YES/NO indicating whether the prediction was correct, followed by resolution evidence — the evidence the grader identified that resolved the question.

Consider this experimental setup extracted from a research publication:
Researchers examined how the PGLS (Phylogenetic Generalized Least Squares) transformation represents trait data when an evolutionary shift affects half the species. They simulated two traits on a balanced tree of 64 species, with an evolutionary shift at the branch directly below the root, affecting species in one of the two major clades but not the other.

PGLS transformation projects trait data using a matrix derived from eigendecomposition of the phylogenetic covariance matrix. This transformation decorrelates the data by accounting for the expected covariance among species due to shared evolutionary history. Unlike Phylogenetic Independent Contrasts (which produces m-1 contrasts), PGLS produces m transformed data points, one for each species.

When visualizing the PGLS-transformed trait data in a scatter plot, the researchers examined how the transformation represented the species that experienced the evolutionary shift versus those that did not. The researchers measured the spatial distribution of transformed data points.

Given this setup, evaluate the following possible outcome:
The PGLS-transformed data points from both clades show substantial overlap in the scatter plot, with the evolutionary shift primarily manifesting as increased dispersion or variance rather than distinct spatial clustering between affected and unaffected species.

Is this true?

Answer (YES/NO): NO